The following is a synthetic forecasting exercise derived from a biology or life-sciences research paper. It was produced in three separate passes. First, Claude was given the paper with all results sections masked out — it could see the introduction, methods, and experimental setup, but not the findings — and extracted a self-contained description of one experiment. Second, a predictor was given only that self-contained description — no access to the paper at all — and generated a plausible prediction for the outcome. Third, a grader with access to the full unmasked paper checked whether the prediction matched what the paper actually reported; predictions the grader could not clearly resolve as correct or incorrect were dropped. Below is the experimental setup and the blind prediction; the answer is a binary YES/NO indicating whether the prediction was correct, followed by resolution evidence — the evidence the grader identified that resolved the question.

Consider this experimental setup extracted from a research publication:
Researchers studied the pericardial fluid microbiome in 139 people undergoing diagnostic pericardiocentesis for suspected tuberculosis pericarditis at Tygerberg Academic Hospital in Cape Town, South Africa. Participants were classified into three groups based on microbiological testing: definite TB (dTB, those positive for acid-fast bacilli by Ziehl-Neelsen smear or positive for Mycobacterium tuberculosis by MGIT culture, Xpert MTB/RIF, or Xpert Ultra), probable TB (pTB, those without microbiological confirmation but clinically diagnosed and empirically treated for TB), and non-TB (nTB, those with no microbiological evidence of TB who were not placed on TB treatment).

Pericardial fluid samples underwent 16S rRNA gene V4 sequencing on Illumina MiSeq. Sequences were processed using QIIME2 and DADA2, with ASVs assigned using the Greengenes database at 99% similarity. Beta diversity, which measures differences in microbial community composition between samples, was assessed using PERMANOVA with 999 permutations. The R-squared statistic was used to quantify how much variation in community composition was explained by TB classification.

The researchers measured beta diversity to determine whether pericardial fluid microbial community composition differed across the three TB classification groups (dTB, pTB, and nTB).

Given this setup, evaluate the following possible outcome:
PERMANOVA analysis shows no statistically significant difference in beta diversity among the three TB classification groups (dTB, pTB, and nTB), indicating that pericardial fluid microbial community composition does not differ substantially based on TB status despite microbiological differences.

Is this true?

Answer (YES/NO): NO